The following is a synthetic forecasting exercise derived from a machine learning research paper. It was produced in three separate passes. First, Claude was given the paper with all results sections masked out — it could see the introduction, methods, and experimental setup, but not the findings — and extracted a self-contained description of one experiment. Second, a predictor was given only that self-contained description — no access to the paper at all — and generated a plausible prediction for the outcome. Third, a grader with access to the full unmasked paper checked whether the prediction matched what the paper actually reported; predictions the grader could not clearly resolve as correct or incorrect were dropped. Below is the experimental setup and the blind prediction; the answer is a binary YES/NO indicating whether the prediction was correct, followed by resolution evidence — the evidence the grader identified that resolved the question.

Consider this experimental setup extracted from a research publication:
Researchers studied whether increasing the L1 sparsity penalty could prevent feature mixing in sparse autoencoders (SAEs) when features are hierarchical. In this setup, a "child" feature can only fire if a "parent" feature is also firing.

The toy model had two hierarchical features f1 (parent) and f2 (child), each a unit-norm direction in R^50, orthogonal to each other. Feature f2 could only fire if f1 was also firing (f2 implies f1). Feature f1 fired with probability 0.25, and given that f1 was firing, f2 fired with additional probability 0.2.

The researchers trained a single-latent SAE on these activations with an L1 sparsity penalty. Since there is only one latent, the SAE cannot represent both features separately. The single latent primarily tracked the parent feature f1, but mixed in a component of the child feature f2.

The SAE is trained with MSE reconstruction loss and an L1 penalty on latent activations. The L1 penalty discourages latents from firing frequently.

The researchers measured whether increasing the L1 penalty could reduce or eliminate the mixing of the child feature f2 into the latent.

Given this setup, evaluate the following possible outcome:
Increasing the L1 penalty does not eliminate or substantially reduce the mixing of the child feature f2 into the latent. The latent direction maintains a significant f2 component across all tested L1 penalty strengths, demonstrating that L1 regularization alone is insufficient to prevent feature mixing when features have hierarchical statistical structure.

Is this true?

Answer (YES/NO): YES